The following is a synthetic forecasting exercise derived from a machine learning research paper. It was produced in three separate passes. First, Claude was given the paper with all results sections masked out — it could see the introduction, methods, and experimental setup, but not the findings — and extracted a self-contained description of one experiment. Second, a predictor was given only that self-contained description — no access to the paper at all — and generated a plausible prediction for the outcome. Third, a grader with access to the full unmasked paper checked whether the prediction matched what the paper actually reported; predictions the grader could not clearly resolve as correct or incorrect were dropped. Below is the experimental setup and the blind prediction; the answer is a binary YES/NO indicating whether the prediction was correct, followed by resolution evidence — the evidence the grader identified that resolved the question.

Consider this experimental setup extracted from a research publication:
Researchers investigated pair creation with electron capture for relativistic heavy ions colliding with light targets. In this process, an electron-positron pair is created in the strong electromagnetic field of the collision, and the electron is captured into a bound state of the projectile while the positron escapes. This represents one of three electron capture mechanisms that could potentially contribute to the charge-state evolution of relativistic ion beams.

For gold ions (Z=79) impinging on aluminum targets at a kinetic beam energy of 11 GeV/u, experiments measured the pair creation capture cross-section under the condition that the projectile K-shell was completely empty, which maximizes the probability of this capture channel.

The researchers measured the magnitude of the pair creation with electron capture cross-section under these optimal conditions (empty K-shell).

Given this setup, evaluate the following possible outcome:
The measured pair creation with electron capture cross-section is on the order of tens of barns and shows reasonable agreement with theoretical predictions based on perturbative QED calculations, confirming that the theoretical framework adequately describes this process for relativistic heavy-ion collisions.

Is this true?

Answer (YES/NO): NO